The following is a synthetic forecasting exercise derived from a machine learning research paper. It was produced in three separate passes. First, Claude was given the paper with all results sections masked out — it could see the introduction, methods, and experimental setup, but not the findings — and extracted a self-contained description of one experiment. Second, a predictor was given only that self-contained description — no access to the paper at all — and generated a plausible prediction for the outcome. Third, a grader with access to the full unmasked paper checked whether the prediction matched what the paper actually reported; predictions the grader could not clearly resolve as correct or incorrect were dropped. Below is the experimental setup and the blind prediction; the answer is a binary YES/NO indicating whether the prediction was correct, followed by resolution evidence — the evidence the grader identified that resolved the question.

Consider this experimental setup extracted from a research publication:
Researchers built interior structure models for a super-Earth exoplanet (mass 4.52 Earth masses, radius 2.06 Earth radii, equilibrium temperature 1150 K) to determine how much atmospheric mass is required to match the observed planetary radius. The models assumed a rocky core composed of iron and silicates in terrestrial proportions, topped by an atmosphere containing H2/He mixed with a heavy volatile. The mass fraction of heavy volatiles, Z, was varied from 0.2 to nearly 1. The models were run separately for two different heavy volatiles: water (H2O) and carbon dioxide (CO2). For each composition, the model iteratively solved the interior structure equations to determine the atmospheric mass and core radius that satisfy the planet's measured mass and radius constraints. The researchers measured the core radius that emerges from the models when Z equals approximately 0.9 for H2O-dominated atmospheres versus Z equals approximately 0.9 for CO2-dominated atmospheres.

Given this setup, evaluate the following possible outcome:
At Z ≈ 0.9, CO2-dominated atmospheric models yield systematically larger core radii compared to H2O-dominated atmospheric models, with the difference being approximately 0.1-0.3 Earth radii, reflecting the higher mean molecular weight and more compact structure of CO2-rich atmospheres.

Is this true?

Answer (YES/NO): NO